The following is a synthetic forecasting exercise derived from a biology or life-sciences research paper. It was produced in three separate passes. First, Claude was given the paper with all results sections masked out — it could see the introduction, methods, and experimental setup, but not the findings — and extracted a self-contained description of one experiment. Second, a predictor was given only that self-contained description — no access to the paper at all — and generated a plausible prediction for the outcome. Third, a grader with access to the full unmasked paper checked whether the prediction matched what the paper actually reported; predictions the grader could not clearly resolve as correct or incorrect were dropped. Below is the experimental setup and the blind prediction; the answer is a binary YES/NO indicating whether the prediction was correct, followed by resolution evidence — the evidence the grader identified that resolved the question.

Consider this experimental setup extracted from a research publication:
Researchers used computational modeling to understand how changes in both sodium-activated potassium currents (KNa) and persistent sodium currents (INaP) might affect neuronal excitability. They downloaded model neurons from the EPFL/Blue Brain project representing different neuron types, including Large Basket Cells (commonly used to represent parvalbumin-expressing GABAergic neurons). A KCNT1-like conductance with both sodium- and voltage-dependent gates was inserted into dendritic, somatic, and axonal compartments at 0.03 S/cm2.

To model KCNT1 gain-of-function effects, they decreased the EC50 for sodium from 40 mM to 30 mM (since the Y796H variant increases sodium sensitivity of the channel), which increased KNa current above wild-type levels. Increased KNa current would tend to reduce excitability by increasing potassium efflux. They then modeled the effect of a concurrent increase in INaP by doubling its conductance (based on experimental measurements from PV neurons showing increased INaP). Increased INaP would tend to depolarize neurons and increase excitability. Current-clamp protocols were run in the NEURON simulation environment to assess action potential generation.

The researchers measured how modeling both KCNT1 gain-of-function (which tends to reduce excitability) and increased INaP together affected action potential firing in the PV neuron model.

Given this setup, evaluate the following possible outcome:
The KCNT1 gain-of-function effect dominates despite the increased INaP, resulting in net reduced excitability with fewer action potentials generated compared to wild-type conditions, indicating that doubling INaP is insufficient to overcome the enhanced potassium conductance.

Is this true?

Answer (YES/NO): NO